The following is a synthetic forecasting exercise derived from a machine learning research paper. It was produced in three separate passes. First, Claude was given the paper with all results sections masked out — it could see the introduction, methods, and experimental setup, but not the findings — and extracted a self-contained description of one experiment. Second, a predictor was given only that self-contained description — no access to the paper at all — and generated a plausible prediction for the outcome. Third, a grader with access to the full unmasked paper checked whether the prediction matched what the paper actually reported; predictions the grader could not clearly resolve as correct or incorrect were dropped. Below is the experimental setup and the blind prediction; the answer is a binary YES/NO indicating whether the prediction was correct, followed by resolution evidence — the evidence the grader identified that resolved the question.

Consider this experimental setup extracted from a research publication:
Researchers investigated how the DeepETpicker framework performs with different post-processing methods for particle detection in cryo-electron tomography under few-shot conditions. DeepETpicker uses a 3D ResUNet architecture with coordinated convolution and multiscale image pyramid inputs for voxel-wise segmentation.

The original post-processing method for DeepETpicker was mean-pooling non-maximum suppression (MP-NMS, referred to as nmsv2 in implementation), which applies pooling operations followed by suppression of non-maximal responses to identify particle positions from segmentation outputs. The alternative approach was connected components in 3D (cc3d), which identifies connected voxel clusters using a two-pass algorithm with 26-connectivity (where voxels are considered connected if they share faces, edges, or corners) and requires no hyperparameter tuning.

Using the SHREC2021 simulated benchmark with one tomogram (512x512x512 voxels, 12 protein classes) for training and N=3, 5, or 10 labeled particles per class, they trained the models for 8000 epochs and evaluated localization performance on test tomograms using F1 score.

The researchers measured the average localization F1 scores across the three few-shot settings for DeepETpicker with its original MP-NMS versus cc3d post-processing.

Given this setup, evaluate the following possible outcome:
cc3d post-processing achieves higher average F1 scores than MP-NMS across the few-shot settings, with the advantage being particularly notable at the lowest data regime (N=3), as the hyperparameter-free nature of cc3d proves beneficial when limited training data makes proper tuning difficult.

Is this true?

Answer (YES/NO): NO